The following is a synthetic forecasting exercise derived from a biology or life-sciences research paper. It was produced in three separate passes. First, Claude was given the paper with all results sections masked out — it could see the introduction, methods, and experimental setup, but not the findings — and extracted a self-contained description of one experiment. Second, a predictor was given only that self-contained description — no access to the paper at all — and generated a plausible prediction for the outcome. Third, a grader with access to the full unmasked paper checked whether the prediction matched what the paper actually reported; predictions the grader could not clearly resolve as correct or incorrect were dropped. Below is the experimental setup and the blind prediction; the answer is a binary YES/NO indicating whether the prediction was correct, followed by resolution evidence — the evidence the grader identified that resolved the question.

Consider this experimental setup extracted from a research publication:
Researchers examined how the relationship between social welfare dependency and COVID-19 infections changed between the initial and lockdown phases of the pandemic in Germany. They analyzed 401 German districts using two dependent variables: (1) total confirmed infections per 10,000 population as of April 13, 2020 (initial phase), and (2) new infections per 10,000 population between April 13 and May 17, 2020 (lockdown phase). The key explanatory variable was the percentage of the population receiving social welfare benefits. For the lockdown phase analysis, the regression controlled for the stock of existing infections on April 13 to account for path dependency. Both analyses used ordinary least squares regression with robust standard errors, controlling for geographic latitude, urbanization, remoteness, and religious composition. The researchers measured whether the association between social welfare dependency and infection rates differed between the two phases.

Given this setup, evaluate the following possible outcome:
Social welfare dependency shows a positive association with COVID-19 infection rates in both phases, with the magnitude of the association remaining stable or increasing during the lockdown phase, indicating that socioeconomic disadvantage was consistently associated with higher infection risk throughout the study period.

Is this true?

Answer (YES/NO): NO